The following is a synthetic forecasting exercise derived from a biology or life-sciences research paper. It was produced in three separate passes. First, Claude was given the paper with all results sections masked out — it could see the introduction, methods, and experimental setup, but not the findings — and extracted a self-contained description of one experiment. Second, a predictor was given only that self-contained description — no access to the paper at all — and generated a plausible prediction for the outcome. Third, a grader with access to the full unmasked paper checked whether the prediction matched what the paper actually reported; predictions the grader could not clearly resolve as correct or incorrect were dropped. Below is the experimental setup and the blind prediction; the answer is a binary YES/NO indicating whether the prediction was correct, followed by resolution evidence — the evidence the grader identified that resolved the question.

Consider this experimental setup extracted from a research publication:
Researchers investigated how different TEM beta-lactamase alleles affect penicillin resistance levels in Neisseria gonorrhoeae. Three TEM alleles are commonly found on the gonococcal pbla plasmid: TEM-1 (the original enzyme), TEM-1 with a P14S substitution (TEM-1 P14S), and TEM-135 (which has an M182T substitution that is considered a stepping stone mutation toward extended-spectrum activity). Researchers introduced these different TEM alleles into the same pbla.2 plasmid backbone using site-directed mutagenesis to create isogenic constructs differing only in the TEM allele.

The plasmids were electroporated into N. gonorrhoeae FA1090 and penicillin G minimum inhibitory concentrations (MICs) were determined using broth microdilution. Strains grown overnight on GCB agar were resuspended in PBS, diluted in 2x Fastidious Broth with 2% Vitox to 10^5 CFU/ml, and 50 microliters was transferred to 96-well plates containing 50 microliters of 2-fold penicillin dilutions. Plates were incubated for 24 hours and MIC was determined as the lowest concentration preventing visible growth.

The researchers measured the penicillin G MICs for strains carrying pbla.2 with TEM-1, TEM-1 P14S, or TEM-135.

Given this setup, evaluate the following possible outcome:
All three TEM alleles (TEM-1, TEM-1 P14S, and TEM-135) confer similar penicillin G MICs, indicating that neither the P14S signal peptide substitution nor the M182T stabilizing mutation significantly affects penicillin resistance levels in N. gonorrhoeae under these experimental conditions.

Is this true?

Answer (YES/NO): NO